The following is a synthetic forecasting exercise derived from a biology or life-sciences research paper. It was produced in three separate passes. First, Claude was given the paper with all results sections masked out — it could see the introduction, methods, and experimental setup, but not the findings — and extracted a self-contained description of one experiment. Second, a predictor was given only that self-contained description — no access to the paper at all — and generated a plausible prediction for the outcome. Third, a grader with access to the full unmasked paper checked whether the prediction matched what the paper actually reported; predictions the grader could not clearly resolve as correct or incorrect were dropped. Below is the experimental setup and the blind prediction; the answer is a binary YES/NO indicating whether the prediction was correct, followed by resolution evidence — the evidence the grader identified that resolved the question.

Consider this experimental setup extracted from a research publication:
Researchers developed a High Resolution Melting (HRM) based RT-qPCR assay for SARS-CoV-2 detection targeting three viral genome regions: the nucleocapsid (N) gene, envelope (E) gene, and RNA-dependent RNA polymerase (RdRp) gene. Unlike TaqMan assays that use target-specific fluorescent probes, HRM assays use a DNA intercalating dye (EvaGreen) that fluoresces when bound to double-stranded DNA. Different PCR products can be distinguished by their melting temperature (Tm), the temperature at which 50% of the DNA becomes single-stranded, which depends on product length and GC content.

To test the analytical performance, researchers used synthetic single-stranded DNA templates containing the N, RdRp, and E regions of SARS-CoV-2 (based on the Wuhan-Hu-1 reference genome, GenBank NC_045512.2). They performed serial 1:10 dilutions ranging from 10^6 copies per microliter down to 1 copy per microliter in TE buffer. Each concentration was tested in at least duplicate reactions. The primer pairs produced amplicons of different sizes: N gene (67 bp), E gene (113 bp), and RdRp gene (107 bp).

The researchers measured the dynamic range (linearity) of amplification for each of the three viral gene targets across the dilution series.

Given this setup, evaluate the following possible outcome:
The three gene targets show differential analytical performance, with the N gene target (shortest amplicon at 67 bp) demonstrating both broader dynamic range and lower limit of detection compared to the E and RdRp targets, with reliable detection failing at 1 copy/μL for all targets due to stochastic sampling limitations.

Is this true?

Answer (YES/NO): NO